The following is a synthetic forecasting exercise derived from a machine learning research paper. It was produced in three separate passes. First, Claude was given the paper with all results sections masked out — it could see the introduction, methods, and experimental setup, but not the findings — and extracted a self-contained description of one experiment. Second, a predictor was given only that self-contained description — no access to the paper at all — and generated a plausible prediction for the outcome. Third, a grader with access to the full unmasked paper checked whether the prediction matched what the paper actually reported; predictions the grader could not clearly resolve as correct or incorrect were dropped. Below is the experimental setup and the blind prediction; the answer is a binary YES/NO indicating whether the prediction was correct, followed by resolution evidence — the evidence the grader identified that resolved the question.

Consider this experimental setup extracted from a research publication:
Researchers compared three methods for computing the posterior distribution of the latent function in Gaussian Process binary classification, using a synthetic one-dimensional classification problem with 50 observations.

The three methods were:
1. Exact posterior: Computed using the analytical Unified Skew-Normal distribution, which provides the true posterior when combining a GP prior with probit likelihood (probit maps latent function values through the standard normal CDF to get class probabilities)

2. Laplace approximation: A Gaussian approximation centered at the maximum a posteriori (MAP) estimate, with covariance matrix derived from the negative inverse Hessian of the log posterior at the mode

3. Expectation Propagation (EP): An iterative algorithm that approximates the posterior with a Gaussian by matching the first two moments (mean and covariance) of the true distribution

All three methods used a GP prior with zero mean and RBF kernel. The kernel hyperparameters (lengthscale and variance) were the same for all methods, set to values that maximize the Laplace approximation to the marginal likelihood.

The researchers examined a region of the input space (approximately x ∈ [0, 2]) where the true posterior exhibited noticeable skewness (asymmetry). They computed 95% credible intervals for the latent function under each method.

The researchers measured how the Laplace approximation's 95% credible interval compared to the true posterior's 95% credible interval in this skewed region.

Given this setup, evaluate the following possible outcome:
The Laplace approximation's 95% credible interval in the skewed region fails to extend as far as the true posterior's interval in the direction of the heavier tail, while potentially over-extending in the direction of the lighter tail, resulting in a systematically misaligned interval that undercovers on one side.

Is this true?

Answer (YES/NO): YES